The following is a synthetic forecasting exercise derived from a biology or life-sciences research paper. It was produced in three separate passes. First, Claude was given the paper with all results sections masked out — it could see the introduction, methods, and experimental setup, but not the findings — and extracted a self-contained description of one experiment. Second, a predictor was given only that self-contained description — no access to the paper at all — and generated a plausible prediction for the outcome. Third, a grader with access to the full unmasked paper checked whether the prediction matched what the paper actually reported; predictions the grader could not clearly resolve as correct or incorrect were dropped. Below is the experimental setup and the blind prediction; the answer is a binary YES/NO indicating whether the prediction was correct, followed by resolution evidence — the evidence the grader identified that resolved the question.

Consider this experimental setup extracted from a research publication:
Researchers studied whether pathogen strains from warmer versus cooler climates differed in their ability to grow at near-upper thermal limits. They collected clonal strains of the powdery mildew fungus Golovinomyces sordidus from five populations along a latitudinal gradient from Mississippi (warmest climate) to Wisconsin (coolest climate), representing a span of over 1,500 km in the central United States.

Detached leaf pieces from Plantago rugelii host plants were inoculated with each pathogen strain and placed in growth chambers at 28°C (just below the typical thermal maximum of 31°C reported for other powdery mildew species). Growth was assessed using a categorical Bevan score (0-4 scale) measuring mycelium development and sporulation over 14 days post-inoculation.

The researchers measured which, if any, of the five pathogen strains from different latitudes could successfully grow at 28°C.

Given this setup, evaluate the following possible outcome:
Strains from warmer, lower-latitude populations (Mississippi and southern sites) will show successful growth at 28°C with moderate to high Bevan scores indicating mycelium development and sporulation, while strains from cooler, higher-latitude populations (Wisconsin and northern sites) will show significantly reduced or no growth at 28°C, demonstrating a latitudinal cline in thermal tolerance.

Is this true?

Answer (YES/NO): NO